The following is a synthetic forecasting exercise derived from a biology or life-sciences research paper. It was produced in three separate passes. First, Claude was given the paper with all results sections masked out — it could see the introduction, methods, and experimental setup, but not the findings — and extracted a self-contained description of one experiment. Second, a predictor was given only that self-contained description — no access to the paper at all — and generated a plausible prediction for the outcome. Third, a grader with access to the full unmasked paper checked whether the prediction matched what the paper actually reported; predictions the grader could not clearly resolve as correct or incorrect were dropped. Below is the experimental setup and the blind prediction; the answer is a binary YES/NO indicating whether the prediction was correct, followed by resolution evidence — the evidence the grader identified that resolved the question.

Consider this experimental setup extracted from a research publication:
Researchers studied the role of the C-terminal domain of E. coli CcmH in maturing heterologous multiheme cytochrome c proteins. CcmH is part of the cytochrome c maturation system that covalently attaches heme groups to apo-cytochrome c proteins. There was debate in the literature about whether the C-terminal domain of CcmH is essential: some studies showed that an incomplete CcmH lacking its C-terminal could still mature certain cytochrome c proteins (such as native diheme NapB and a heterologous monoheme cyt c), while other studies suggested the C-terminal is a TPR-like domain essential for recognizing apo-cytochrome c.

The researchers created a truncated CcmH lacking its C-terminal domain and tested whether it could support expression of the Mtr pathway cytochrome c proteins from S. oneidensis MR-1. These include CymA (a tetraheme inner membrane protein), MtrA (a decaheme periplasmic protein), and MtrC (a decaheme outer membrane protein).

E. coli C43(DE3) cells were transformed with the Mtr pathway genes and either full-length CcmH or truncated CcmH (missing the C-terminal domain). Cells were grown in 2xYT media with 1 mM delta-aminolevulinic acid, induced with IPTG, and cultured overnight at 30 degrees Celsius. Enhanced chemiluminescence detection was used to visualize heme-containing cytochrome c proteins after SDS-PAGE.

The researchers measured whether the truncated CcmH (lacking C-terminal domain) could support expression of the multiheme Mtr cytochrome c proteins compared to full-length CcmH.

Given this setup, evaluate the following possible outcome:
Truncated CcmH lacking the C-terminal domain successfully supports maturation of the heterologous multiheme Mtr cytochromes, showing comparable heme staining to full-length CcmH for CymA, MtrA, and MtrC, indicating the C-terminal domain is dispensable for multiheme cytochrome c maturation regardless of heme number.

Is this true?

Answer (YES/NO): NO